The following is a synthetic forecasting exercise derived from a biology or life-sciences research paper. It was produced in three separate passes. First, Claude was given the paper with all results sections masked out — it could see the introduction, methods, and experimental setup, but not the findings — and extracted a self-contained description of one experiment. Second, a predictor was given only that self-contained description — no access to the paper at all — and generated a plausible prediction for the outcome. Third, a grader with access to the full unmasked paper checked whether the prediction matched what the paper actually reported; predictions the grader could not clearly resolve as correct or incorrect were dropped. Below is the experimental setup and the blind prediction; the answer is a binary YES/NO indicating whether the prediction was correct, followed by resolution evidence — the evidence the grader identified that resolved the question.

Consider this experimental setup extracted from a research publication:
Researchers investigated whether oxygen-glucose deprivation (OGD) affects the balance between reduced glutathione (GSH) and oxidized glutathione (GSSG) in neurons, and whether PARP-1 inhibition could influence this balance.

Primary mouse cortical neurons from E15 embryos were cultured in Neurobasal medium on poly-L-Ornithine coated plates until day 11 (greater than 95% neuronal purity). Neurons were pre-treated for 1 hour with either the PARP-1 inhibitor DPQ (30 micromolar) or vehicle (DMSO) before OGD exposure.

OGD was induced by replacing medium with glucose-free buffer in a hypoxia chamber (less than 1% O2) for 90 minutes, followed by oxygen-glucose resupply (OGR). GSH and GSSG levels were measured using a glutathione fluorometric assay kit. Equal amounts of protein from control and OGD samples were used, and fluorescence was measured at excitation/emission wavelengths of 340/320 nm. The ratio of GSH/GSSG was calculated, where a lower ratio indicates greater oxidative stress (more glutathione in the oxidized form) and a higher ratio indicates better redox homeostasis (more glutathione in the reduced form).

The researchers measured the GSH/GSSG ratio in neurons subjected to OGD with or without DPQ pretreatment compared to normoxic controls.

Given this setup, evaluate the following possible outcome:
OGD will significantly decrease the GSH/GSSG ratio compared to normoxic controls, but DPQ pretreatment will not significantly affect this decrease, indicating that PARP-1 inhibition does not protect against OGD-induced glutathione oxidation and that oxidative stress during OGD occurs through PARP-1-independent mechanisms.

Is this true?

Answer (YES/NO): NO